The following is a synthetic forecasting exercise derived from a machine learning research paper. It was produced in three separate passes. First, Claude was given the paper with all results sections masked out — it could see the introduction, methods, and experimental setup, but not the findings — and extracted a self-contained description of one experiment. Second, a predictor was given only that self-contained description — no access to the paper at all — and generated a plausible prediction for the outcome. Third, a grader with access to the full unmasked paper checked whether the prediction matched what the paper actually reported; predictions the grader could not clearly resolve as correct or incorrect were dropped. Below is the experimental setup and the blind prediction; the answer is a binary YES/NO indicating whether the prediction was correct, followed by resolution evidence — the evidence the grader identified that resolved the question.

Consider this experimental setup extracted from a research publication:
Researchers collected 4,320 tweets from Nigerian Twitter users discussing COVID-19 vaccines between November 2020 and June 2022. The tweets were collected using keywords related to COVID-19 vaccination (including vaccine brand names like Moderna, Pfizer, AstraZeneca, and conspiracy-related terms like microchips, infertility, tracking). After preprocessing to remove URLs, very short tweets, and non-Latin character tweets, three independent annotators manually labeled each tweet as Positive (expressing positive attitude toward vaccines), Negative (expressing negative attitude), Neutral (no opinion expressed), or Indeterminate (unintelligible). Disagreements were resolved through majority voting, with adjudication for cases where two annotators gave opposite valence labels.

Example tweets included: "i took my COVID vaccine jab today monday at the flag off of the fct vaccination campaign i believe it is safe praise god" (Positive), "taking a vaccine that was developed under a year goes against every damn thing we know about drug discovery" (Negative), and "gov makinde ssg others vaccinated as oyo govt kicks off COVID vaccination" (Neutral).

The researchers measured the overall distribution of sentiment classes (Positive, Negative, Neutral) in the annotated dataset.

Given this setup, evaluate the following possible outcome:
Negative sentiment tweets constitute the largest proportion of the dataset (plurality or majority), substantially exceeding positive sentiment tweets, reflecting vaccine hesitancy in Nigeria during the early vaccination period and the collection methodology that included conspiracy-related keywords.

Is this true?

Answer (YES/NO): NO